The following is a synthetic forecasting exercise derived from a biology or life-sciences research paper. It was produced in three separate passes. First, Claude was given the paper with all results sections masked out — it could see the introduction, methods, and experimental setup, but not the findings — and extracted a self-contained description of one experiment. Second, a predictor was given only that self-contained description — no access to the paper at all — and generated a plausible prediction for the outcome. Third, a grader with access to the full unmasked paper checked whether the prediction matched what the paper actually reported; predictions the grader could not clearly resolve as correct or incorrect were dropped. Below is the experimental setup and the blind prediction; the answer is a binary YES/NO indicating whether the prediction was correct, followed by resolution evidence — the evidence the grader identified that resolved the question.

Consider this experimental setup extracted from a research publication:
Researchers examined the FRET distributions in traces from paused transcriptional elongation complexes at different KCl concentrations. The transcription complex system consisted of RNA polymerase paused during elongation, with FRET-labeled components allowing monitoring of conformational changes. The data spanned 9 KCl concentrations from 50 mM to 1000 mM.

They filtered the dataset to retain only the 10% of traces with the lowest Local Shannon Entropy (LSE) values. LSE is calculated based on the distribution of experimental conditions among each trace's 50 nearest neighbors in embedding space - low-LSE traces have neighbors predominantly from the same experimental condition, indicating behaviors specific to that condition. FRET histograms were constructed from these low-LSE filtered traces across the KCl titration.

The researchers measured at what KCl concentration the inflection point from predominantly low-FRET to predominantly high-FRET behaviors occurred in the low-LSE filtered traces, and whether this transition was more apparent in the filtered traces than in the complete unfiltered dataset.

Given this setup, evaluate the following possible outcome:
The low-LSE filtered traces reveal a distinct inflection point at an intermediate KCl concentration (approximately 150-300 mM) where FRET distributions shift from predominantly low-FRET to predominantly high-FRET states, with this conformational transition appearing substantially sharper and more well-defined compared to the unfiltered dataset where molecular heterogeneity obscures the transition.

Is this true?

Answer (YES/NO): NO